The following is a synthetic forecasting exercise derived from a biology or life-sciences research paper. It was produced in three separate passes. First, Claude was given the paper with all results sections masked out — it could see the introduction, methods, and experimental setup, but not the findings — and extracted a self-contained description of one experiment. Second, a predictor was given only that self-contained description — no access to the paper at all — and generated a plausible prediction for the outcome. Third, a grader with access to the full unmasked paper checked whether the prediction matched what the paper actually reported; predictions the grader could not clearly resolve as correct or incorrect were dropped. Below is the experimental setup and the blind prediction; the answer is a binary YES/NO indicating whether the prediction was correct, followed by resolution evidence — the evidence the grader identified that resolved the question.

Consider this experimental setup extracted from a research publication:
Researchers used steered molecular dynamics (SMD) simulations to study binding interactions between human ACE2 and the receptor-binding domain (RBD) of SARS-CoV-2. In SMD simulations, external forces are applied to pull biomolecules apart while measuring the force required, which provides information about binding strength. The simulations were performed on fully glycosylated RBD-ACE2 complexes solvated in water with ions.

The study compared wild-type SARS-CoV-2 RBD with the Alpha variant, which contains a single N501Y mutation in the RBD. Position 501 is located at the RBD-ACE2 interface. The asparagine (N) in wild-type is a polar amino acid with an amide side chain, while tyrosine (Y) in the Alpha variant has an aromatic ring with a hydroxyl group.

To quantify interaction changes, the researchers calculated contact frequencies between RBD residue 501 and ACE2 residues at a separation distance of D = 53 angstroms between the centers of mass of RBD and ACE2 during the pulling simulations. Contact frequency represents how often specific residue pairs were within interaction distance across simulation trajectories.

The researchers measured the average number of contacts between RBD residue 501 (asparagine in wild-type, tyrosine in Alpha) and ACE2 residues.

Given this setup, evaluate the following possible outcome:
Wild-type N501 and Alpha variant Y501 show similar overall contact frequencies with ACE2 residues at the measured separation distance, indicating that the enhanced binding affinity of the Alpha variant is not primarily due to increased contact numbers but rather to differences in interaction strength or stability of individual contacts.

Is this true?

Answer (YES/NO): NO